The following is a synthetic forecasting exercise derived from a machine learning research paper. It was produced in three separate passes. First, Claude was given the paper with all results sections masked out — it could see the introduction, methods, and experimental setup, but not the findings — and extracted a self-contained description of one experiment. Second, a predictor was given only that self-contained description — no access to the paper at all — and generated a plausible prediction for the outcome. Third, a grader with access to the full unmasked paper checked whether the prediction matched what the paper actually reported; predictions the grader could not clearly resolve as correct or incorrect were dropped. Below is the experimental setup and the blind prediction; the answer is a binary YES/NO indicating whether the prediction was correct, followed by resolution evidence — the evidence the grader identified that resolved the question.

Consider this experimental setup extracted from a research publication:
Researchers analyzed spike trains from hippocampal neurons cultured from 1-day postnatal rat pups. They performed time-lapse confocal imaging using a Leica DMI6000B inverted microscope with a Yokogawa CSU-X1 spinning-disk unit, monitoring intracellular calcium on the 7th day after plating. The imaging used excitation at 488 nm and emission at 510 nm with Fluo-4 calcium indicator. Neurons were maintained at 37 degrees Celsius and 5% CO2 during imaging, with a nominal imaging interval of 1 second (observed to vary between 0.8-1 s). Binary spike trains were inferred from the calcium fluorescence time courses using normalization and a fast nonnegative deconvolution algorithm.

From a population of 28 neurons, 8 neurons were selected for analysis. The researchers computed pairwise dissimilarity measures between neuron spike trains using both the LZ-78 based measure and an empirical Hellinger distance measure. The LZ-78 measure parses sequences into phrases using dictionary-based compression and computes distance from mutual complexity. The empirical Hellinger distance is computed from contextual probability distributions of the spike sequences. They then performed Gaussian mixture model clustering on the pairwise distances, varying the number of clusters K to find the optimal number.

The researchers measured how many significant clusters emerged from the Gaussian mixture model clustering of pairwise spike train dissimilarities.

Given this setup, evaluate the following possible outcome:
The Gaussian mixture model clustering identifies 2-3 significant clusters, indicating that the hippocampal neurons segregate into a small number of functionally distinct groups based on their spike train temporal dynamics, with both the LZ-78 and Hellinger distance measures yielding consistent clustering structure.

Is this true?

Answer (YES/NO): YES